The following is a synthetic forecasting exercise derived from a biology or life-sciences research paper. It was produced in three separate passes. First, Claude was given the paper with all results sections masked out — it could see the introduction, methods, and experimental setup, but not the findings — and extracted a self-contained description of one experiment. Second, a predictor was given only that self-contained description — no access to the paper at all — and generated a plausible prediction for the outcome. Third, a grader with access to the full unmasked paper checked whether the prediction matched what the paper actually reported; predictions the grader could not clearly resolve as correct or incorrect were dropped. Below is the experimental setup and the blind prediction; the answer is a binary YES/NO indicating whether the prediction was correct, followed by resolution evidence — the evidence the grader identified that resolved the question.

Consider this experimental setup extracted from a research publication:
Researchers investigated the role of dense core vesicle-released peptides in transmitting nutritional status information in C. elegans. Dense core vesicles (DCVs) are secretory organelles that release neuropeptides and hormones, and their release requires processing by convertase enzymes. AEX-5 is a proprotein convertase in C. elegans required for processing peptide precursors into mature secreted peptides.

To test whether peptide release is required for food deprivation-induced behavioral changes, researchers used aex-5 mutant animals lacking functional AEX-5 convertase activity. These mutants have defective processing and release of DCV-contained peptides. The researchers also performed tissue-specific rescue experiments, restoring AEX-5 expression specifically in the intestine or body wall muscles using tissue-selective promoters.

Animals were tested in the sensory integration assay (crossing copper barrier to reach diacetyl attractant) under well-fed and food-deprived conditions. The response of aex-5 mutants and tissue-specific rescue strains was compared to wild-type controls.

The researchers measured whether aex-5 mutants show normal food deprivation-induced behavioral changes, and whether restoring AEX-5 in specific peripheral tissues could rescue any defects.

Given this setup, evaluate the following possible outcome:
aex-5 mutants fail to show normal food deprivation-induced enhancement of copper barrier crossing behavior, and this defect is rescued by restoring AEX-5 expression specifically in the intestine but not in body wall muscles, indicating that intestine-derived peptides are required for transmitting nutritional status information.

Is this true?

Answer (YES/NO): NO